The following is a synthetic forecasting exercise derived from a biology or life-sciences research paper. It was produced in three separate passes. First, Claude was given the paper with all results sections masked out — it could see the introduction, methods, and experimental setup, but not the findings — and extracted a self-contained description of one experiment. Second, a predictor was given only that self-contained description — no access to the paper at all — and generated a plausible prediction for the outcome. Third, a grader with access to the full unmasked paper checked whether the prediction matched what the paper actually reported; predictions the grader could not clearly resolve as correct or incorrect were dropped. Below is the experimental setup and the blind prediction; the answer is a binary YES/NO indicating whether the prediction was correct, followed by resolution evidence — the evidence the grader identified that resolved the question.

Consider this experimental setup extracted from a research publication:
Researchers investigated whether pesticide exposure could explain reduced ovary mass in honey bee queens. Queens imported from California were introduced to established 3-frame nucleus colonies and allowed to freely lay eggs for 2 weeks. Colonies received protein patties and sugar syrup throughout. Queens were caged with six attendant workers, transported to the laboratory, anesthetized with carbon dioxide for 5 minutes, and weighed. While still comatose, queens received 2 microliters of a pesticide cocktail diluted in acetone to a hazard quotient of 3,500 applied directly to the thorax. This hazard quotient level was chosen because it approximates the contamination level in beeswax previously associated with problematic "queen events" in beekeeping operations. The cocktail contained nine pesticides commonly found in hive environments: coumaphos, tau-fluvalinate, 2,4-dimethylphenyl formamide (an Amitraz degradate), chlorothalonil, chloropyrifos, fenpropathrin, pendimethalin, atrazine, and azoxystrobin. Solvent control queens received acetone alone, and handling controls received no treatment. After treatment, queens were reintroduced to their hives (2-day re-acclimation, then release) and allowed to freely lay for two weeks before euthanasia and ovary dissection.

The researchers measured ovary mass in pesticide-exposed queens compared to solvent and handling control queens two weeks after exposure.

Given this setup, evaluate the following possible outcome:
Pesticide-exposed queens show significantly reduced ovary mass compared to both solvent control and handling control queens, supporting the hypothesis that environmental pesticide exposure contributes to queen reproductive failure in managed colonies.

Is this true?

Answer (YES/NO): NO